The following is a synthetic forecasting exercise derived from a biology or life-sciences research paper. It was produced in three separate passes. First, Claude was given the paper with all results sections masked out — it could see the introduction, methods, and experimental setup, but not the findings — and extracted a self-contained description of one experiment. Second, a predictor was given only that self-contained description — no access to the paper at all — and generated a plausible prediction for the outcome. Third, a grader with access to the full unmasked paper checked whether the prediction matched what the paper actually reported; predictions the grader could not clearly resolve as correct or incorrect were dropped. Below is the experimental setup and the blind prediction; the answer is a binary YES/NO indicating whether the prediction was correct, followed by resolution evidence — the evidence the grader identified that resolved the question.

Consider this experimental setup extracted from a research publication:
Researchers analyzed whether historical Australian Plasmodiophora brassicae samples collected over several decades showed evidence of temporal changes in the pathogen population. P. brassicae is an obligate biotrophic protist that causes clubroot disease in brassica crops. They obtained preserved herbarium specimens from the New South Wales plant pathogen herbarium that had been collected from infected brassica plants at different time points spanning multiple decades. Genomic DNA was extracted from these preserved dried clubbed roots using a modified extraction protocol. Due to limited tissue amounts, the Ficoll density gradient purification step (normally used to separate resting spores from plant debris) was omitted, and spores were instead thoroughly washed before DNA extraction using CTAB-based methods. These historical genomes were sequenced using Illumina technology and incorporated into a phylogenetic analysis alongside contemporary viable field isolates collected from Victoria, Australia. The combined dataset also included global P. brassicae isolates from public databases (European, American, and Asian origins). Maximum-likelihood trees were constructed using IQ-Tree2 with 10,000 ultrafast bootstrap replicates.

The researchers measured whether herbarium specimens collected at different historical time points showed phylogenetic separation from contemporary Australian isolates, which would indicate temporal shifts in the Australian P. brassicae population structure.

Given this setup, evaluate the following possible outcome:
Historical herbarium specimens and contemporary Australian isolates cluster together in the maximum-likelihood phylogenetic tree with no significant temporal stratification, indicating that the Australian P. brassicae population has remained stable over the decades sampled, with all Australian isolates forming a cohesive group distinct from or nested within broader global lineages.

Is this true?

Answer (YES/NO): NO